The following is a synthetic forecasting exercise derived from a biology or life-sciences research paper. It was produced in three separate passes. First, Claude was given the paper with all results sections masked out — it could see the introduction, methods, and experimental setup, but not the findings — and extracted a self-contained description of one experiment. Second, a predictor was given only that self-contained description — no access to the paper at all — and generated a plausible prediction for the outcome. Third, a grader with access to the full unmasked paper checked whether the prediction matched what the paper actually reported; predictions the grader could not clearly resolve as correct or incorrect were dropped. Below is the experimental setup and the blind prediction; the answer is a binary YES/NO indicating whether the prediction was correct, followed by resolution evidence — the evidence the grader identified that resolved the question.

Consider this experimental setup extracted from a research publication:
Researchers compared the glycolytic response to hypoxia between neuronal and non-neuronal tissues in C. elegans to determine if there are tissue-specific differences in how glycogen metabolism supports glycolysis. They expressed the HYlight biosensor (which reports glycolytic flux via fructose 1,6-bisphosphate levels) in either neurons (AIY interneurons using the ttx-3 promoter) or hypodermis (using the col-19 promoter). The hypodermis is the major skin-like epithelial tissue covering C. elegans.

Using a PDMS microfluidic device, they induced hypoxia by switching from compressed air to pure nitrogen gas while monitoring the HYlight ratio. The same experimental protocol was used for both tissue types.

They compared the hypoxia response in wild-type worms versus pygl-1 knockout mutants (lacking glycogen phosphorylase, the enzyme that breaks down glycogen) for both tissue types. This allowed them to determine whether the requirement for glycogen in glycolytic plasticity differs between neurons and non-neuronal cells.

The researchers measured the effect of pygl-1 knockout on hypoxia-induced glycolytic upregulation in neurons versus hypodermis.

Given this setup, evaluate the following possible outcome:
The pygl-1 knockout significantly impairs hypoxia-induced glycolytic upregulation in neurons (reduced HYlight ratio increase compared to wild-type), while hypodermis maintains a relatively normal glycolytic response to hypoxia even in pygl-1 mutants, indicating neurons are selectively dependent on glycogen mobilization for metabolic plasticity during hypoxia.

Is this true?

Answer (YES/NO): NO